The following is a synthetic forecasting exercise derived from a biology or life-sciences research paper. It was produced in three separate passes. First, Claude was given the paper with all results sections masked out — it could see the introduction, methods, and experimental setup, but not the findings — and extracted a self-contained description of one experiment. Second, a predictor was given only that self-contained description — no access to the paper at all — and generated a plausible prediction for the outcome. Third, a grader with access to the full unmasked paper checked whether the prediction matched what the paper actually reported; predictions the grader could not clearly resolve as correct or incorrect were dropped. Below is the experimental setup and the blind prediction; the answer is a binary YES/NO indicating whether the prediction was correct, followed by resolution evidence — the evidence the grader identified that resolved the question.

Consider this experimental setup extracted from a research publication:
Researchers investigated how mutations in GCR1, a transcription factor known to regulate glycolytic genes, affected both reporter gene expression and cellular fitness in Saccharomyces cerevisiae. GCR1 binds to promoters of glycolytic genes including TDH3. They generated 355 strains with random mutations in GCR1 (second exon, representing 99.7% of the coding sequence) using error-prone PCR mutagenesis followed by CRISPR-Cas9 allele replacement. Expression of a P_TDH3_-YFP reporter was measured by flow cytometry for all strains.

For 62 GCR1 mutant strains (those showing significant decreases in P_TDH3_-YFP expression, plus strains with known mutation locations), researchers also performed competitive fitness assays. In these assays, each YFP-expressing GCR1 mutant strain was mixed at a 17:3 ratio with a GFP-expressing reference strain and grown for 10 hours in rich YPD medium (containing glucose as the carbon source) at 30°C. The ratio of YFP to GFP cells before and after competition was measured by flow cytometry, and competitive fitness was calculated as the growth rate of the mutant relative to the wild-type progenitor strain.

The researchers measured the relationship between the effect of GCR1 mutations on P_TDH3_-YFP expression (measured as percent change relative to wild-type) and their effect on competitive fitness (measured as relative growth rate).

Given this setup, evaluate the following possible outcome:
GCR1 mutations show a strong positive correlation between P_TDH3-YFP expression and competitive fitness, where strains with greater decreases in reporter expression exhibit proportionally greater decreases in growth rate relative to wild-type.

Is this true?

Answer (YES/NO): NO